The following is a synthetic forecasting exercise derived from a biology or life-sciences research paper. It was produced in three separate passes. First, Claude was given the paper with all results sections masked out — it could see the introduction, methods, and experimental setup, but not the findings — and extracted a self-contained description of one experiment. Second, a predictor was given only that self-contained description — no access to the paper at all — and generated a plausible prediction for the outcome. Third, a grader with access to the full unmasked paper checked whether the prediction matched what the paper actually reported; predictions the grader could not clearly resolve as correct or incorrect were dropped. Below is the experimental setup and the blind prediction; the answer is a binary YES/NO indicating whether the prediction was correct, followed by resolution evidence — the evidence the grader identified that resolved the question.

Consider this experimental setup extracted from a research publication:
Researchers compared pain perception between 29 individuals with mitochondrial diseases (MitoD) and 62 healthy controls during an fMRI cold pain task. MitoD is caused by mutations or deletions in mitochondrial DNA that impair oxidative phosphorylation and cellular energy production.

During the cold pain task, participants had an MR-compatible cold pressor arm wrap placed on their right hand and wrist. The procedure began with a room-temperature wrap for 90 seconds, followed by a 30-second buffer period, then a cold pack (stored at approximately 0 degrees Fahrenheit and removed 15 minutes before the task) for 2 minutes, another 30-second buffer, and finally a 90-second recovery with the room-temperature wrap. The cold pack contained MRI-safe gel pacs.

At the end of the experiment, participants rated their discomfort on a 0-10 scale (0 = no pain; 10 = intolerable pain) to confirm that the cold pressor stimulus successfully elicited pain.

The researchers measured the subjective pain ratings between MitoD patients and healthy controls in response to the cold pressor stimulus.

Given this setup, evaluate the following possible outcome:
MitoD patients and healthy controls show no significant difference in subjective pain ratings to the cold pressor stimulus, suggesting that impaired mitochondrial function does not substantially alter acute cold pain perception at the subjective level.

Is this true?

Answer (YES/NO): YES